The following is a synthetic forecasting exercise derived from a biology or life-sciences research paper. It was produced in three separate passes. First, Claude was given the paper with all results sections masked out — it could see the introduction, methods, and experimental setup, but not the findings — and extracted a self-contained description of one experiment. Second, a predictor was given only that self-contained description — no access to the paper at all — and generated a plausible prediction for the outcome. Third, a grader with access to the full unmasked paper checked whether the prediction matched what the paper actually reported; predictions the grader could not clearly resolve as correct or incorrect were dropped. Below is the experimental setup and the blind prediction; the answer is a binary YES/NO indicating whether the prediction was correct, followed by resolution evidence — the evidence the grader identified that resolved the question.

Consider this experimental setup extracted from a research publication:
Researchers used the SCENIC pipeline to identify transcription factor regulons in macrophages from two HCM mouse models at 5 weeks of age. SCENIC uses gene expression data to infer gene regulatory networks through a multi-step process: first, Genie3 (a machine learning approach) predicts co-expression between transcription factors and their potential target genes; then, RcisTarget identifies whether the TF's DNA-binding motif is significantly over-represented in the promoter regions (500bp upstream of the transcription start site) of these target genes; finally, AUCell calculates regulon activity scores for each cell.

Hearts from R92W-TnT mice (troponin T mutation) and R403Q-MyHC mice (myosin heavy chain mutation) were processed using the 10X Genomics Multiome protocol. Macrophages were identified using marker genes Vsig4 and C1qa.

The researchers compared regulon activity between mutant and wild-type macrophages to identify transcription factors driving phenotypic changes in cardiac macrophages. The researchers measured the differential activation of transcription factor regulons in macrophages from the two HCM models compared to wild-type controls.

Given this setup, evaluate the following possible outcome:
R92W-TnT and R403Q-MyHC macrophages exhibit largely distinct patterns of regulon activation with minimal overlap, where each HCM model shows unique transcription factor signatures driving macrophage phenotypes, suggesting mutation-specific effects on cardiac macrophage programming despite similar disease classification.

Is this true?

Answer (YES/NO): NO